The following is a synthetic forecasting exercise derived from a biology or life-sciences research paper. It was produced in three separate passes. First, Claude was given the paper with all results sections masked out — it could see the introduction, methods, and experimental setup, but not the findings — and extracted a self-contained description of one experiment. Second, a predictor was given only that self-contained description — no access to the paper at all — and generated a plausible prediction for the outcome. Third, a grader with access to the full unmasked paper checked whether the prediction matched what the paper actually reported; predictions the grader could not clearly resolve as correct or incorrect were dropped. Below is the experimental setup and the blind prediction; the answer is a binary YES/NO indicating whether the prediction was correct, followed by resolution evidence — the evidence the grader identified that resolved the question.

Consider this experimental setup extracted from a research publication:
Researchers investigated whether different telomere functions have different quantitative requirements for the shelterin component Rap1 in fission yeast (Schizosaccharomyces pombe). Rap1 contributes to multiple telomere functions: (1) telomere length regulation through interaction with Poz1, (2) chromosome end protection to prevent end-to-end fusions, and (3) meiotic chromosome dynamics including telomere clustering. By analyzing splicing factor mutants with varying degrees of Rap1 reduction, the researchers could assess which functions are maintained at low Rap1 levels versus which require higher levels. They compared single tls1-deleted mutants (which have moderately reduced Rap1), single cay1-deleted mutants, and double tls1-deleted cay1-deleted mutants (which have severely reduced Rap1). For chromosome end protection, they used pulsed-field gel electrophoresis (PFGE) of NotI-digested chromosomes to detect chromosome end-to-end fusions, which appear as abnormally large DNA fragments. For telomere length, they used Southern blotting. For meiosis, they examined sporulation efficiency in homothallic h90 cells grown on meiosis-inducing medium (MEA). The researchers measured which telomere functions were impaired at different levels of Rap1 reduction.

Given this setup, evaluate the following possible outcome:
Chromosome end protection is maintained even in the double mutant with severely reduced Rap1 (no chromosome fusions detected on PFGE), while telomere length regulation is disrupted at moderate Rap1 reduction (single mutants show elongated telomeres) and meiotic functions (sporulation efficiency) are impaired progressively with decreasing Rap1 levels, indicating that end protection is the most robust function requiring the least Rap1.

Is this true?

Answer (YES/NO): YES